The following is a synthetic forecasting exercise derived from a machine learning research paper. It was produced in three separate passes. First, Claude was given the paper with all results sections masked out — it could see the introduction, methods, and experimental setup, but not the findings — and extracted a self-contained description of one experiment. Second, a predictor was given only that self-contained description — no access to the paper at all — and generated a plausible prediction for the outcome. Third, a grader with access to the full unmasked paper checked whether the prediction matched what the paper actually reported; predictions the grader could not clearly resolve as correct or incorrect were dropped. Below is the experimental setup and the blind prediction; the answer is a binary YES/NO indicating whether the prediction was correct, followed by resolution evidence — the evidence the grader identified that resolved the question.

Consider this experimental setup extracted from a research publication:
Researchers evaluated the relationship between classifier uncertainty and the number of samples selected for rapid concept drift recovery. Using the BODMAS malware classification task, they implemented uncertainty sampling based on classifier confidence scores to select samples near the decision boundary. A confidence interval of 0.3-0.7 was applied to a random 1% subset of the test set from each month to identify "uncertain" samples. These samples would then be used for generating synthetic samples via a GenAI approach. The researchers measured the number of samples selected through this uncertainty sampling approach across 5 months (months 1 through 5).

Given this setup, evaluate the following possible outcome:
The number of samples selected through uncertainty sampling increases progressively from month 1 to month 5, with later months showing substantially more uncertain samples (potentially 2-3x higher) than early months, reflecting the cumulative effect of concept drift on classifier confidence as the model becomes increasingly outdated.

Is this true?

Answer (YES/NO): NO